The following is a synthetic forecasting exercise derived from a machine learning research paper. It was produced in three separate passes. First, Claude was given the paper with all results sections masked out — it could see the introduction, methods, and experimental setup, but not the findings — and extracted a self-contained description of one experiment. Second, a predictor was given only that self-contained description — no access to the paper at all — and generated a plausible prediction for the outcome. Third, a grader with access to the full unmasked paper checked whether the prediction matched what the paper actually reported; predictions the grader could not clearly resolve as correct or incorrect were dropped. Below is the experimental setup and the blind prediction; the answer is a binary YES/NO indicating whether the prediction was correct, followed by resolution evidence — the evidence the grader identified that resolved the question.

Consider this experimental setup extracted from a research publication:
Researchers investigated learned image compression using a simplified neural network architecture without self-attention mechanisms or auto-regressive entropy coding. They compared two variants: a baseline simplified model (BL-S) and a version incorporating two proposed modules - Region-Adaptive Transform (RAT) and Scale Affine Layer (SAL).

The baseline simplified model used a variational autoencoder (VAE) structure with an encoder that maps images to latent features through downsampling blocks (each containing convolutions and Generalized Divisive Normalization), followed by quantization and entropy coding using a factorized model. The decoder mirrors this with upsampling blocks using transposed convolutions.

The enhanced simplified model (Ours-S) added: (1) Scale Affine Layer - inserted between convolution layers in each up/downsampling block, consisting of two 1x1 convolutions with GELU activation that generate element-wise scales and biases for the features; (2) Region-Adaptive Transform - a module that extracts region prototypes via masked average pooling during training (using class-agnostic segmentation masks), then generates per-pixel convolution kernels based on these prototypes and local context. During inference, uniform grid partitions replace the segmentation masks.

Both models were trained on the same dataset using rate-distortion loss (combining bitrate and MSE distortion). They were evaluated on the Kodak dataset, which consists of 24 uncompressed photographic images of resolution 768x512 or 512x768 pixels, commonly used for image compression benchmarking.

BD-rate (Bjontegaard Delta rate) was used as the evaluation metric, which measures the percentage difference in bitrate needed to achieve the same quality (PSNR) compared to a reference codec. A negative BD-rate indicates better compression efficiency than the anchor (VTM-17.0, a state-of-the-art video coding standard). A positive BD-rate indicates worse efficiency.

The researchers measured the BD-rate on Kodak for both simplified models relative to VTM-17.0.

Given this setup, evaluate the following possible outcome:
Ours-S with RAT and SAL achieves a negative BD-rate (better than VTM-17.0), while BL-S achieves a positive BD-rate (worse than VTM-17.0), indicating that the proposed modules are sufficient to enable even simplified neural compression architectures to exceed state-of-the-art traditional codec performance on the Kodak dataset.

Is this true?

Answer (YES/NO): NO